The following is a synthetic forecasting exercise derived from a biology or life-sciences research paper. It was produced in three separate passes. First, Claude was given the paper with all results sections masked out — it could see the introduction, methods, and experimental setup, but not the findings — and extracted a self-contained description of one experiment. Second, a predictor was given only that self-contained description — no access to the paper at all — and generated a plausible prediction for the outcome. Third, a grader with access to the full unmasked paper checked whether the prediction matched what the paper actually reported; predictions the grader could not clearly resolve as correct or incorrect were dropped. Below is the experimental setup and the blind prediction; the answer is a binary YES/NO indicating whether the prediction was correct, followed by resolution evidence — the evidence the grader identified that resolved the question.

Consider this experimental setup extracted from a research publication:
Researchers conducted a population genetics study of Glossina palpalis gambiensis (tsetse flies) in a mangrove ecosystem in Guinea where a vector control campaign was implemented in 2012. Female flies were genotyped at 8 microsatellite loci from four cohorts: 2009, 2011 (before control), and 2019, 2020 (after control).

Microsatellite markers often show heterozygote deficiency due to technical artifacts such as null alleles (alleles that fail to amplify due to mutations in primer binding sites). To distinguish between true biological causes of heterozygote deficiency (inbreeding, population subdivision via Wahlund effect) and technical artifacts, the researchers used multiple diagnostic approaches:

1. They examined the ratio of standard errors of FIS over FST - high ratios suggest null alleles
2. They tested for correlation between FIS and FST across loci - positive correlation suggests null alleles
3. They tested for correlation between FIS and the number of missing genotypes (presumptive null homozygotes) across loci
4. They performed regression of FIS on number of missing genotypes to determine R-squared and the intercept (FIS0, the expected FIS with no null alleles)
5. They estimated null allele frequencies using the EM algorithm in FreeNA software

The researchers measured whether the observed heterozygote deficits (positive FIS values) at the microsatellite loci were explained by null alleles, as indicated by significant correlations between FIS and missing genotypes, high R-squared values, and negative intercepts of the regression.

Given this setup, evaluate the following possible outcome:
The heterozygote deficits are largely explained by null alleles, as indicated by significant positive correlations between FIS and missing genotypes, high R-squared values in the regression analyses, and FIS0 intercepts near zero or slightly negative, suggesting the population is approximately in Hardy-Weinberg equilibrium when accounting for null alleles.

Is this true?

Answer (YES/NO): YES